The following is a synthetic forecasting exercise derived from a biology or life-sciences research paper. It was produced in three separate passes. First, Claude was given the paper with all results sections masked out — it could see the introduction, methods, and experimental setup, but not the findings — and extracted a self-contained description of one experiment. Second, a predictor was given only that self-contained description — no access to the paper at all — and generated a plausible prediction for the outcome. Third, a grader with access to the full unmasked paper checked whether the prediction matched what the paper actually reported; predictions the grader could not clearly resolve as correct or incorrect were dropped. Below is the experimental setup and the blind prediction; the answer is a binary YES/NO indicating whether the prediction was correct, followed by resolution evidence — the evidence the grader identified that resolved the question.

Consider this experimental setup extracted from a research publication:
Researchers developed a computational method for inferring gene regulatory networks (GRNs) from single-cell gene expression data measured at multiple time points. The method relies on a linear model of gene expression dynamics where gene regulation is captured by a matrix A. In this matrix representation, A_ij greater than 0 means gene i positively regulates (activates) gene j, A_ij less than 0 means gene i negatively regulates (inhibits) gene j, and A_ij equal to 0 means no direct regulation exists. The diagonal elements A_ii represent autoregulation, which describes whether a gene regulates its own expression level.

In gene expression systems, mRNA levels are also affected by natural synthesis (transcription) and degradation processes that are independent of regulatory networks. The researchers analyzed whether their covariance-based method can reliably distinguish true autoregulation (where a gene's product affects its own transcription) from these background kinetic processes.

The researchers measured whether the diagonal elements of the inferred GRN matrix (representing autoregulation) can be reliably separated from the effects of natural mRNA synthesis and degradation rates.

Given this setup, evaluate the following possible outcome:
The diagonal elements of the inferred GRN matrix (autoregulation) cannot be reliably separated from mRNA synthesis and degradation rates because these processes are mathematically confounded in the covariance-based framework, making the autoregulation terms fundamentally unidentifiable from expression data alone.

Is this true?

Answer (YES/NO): YES